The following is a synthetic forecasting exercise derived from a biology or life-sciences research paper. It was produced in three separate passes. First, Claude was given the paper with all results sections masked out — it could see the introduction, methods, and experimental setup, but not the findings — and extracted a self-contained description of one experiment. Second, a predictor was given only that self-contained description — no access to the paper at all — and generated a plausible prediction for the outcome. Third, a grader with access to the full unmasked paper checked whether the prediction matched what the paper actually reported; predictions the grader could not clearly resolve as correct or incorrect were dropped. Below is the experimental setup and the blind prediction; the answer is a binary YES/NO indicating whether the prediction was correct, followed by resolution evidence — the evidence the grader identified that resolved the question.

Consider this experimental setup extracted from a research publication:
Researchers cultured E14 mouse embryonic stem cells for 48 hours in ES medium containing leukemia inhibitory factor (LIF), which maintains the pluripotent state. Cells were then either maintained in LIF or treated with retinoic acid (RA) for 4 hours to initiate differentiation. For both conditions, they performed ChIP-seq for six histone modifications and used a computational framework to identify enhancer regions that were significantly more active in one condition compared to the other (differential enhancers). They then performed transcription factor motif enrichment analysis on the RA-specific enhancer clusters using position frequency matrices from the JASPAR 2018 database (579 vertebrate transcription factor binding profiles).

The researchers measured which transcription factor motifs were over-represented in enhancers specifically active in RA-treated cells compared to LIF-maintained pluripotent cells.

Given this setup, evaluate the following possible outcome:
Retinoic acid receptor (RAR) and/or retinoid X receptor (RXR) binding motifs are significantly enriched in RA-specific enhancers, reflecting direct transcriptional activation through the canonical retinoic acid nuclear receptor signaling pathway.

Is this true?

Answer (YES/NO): YES